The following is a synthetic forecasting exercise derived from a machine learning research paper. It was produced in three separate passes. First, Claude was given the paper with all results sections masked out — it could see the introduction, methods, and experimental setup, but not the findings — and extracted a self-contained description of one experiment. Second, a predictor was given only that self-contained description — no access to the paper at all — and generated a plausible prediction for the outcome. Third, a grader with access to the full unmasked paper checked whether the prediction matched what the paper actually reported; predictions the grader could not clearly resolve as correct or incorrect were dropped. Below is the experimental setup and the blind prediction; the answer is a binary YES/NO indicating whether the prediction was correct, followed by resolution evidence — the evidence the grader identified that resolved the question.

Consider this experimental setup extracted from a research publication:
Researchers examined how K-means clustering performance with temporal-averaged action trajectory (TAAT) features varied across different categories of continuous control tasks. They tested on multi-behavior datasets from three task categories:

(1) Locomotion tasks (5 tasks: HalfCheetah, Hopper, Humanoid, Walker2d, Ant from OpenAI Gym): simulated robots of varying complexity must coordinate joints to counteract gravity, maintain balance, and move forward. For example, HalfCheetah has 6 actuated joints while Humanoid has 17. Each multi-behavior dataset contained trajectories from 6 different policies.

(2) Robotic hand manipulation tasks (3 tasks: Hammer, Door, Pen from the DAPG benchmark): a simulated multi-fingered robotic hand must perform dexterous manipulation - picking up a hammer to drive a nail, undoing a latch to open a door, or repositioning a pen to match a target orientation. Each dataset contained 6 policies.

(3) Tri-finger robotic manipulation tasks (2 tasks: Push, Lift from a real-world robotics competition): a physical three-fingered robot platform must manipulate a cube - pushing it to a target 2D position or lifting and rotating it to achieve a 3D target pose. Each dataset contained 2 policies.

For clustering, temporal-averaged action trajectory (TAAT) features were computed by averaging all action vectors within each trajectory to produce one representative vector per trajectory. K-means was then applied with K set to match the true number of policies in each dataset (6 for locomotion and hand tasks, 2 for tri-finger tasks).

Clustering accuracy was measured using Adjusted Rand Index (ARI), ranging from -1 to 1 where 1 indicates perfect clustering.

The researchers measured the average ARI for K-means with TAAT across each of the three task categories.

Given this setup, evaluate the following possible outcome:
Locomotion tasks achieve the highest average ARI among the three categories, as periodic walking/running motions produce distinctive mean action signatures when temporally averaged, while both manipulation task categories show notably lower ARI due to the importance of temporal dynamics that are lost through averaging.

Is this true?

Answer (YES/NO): YES